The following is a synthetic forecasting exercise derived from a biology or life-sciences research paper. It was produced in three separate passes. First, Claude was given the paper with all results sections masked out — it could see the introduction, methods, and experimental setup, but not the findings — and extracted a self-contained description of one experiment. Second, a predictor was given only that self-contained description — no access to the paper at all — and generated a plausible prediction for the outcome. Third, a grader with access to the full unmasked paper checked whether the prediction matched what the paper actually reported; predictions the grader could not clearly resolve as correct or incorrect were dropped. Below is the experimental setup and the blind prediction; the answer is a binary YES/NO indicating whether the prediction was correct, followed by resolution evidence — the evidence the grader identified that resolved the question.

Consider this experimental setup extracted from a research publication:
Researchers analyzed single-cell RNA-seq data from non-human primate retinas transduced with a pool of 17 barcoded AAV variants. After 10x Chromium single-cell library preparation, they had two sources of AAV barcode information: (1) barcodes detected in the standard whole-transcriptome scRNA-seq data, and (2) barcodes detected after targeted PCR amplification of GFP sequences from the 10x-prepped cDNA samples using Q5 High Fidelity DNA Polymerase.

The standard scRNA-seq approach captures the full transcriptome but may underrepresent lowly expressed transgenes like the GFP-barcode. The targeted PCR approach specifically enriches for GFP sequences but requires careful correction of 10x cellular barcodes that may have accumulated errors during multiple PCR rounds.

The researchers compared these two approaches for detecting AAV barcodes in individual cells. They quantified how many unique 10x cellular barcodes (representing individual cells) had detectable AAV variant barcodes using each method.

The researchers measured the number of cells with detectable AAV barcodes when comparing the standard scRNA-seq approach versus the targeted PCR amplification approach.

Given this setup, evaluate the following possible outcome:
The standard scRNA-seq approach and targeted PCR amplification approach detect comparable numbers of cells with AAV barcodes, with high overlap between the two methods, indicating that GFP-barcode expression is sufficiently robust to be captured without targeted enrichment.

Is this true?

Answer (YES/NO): NO